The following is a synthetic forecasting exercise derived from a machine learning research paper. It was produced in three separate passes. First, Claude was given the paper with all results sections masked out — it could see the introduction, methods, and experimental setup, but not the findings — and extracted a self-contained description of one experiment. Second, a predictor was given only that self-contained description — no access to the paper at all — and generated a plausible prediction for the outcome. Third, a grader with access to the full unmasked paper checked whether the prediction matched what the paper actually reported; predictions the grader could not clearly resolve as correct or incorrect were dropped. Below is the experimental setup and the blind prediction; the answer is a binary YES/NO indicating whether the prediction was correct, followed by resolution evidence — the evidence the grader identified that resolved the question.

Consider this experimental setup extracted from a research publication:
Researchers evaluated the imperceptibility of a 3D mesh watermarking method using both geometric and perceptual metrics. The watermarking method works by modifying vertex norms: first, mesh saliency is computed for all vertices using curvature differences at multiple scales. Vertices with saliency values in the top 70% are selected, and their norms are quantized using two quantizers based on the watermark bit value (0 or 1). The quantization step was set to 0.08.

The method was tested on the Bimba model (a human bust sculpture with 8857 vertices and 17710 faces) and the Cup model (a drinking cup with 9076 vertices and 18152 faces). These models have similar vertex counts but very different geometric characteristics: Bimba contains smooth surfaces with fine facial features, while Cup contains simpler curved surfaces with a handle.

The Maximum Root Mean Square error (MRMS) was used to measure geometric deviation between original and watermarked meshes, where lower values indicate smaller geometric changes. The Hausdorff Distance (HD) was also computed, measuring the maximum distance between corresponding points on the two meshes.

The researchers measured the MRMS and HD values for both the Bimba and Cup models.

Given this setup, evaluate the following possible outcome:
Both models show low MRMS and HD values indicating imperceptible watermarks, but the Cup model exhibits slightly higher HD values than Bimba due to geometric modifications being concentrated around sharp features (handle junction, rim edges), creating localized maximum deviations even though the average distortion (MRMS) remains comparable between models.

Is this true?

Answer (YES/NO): NO